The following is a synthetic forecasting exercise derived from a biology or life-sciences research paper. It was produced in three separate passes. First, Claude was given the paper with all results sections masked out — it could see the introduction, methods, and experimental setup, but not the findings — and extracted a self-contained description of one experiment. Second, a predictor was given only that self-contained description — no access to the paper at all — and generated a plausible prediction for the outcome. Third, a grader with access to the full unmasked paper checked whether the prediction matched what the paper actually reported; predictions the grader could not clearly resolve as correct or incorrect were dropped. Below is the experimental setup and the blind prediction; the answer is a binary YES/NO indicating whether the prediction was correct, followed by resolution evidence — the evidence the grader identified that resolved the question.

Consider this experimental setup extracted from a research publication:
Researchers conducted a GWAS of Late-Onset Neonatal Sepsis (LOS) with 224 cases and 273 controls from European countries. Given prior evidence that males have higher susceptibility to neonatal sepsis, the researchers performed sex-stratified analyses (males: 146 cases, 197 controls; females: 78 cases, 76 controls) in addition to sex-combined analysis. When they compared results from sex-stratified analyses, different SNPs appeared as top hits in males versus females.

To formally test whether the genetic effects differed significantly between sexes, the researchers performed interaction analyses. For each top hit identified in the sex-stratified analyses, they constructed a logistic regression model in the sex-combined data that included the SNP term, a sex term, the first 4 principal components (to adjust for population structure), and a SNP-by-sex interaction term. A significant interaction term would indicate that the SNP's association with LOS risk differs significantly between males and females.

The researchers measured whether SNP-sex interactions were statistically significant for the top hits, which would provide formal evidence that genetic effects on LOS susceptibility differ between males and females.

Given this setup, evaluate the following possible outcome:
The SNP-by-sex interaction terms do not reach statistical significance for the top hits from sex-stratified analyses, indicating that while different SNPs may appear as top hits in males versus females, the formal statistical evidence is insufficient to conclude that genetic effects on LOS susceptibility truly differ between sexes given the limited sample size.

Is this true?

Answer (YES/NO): NO